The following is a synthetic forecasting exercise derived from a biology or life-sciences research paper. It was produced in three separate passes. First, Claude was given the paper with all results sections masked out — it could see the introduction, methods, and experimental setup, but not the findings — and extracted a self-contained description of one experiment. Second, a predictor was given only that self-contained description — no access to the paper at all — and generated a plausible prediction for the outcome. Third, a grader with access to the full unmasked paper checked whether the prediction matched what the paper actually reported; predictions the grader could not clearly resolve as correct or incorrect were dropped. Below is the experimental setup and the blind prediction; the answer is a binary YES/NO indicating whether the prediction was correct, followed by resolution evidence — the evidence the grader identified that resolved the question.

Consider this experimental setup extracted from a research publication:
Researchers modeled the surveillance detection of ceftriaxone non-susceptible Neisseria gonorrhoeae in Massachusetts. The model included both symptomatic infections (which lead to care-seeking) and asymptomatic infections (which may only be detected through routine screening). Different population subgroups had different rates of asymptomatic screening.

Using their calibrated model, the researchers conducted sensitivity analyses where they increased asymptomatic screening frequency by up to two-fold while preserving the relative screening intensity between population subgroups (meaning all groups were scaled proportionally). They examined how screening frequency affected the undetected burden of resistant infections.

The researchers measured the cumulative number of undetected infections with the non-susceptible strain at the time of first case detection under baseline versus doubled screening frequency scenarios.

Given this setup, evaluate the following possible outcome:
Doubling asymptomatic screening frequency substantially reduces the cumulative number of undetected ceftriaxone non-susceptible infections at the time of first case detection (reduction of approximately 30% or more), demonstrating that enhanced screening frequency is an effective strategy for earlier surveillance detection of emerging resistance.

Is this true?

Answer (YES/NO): NO